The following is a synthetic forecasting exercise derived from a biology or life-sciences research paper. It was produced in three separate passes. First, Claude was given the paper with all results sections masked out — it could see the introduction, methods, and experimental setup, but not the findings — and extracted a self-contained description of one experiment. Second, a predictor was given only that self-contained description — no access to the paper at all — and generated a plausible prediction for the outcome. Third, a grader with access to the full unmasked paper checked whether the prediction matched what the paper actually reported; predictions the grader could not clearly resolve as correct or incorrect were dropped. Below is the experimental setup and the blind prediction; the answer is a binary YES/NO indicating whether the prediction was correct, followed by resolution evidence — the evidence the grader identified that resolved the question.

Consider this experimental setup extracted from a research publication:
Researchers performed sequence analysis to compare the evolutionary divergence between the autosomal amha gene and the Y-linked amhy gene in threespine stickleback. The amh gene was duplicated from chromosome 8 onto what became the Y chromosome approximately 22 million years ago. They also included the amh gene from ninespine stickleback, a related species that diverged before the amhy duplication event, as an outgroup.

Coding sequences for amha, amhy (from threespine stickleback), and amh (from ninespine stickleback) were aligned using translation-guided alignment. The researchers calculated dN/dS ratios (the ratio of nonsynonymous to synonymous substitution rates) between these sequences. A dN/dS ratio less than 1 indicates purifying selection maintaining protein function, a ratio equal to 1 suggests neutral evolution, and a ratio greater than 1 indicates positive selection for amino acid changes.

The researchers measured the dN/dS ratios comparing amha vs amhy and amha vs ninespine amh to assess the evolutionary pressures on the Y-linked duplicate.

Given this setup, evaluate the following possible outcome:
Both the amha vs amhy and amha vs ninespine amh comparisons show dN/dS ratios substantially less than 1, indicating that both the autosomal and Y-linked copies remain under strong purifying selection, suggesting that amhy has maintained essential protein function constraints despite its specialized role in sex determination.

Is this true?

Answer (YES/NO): NO